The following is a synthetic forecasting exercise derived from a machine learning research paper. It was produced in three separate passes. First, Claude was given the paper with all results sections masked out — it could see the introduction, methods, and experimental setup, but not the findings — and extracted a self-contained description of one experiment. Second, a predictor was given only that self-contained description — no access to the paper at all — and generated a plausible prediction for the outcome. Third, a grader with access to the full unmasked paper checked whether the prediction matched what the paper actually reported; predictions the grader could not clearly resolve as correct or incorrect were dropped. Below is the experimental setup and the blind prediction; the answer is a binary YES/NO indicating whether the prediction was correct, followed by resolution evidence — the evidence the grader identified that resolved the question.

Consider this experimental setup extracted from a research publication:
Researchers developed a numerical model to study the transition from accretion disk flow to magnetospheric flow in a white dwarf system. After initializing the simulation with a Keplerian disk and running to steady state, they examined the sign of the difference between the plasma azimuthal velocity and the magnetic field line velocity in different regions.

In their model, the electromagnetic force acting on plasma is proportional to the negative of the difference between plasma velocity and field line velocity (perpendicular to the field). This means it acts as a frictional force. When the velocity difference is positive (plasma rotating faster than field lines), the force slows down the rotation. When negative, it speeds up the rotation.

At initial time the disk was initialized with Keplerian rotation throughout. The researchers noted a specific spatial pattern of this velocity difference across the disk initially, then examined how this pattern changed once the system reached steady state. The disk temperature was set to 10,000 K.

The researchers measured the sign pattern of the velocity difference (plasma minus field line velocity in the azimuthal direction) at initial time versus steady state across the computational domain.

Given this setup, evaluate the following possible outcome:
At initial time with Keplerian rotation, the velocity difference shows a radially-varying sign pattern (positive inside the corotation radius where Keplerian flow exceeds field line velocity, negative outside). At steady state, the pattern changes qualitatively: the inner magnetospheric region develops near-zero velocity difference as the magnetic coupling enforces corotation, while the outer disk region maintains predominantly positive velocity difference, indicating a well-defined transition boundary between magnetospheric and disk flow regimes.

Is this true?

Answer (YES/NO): NO